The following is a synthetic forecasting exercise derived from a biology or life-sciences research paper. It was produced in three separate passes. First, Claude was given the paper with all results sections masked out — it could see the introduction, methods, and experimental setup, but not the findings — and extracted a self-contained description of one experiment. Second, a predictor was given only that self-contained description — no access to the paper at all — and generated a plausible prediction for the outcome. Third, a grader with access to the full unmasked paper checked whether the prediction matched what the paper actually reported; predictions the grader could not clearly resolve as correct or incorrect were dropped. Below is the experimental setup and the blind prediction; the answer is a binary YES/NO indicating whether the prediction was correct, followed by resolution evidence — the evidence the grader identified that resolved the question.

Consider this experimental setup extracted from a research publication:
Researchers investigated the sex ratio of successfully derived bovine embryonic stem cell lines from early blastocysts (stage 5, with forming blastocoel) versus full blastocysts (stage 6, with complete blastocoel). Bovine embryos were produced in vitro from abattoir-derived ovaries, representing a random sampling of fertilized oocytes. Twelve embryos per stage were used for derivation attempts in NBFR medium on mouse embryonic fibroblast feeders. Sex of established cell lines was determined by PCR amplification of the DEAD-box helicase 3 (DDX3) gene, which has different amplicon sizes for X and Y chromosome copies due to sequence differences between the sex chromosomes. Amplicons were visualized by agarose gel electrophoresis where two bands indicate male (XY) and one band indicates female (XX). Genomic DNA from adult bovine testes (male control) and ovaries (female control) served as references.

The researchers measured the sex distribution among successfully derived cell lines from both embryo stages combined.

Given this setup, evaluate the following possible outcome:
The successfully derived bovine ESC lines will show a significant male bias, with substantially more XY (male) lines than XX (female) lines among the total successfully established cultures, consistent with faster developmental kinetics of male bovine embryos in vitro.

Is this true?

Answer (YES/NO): NO